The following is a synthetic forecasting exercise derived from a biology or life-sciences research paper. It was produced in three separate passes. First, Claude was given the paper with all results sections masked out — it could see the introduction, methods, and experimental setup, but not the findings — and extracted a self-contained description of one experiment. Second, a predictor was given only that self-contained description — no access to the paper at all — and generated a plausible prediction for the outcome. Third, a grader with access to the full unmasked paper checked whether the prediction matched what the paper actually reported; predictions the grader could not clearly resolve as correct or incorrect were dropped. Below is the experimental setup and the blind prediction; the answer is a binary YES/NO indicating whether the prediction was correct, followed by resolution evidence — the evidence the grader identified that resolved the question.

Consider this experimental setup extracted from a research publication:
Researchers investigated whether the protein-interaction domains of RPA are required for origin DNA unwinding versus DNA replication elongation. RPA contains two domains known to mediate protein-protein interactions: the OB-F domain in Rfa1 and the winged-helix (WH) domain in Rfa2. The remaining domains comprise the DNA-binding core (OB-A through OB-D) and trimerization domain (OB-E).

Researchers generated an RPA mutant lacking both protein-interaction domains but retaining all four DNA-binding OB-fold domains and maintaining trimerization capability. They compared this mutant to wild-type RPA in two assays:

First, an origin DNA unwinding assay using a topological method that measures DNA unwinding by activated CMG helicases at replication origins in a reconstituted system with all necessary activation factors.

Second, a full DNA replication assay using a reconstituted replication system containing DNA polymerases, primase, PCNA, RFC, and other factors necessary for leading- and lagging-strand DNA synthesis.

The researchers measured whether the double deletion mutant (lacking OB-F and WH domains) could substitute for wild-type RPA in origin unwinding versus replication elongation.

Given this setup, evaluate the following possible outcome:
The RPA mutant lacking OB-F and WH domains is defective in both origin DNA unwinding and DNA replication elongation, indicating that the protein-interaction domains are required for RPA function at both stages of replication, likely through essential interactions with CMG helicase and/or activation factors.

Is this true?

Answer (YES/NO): NO